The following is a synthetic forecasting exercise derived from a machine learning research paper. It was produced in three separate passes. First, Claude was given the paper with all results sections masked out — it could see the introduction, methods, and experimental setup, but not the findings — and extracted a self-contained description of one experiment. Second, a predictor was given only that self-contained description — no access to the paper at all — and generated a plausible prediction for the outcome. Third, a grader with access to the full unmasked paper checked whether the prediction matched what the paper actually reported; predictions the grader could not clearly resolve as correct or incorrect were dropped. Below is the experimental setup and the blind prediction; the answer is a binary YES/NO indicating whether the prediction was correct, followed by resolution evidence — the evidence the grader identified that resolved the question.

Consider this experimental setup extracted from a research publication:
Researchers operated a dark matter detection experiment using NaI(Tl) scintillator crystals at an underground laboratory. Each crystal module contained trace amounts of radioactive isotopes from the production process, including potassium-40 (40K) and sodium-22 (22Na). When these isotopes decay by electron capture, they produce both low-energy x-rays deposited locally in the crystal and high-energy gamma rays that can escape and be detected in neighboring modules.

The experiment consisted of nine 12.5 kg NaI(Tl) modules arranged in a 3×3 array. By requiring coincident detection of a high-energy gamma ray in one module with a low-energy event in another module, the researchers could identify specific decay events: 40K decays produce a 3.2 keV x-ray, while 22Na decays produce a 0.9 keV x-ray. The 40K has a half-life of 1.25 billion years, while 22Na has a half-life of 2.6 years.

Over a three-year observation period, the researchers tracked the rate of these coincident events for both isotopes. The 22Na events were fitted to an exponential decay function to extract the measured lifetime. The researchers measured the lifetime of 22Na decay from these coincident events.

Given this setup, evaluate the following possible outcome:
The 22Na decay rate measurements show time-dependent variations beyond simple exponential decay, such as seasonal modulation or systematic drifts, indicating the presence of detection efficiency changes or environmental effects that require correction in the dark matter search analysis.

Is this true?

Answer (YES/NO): NO